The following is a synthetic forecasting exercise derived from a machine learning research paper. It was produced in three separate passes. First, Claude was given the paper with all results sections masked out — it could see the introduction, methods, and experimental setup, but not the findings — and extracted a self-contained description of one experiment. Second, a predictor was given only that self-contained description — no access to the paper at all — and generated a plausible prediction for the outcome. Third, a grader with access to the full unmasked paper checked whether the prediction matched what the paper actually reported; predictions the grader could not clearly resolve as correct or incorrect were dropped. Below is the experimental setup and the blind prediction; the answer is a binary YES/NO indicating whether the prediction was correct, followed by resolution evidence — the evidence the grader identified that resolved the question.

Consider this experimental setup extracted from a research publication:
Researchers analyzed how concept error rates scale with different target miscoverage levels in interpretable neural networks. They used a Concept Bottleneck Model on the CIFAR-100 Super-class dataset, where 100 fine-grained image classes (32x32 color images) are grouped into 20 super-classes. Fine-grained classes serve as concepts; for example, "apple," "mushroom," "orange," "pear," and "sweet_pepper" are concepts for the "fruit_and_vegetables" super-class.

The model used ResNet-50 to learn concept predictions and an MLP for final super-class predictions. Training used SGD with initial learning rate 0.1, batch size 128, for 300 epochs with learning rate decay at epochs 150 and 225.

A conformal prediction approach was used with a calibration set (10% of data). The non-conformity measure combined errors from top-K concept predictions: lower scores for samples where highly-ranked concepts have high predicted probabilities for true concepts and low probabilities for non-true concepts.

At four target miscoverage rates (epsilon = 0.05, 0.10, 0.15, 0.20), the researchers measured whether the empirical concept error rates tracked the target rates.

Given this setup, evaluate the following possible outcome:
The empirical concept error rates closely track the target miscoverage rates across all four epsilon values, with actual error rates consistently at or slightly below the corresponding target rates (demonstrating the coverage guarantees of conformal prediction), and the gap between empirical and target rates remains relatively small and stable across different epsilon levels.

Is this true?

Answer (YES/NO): NO